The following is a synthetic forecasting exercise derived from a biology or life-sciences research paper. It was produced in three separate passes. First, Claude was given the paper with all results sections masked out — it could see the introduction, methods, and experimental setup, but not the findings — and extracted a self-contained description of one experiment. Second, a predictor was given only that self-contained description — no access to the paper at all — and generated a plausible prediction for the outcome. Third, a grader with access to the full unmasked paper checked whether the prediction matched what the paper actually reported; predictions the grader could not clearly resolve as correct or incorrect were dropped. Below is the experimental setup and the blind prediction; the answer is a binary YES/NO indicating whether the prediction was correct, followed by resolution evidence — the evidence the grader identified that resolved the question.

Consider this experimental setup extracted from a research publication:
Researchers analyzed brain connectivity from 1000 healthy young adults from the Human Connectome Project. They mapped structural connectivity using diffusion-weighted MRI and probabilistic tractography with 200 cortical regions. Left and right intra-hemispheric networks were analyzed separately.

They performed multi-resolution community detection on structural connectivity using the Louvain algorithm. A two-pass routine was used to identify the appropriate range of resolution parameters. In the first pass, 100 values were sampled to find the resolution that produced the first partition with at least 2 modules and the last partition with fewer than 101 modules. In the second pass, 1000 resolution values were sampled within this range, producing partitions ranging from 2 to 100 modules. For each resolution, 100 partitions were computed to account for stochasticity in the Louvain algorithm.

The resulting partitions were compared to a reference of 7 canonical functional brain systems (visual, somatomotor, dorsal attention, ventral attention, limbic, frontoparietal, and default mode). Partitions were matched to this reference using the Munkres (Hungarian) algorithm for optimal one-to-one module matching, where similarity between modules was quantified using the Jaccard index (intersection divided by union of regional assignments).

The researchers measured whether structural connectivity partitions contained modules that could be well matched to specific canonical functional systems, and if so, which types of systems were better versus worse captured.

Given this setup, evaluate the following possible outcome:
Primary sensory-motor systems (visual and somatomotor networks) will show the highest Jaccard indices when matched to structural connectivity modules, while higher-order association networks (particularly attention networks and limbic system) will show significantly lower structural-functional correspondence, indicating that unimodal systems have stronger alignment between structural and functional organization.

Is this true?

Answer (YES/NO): NO